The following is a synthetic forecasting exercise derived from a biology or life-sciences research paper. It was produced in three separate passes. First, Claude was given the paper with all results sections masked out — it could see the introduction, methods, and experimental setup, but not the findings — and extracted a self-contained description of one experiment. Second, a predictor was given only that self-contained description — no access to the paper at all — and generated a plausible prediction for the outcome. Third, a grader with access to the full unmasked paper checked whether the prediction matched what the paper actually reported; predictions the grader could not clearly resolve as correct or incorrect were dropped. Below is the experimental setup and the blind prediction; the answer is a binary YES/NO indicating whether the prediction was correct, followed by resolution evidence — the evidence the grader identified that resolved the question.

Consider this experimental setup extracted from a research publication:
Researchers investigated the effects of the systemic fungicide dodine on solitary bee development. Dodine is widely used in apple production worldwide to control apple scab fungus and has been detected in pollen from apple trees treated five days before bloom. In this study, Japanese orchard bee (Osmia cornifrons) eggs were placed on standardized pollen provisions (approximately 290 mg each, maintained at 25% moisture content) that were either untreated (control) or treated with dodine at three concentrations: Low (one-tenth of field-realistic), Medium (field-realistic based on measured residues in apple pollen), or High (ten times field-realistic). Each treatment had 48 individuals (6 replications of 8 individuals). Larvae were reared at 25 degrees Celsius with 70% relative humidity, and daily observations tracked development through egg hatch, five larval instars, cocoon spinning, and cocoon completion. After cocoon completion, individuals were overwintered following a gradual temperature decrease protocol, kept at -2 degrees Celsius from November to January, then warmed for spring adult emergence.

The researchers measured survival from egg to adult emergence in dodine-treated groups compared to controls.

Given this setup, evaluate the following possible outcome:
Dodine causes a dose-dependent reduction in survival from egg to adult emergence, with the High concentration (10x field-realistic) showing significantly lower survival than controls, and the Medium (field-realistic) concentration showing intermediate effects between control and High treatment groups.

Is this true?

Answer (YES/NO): YES